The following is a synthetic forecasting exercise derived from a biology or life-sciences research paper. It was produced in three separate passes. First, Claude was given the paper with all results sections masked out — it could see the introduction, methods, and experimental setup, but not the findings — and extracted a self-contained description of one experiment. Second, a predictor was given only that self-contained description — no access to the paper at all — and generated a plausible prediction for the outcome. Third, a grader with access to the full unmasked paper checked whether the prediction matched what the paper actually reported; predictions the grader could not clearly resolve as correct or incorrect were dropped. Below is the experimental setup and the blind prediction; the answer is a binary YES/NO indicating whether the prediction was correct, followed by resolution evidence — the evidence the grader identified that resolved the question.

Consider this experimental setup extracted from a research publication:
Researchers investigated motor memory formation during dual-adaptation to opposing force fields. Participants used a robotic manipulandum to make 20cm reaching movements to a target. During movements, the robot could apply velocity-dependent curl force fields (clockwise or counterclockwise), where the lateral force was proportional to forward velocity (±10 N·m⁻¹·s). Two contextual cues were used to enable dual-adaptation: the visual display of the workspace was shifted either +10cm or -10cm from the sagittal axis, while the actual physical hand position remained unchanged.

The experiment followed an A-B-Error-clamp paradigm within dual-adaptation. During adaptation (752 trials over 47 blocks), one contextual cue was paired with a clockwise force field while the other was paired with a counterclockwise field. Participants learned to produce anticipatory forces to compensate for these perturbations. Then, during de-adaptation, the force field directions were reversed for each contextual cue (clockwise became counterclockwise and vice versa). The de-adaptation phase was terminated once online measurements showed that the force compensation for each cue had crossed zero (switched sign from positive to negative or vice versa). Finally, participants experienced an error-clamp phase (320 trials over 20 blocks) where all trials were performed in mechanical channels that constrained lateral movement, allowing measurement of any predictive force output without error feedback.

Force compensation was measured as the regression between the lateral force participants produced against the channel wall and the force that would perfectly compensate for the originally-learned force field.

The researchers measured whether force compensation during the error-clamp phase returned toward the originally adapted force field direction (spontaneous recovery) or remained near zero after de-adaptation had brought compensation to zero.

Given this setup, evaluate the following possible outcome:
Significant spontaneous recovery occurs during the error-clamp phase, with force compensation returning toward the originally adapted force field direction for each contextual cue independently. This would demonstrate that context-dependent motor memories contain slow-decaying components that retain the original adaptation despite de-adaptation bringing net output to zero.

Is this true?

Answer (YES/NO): YES